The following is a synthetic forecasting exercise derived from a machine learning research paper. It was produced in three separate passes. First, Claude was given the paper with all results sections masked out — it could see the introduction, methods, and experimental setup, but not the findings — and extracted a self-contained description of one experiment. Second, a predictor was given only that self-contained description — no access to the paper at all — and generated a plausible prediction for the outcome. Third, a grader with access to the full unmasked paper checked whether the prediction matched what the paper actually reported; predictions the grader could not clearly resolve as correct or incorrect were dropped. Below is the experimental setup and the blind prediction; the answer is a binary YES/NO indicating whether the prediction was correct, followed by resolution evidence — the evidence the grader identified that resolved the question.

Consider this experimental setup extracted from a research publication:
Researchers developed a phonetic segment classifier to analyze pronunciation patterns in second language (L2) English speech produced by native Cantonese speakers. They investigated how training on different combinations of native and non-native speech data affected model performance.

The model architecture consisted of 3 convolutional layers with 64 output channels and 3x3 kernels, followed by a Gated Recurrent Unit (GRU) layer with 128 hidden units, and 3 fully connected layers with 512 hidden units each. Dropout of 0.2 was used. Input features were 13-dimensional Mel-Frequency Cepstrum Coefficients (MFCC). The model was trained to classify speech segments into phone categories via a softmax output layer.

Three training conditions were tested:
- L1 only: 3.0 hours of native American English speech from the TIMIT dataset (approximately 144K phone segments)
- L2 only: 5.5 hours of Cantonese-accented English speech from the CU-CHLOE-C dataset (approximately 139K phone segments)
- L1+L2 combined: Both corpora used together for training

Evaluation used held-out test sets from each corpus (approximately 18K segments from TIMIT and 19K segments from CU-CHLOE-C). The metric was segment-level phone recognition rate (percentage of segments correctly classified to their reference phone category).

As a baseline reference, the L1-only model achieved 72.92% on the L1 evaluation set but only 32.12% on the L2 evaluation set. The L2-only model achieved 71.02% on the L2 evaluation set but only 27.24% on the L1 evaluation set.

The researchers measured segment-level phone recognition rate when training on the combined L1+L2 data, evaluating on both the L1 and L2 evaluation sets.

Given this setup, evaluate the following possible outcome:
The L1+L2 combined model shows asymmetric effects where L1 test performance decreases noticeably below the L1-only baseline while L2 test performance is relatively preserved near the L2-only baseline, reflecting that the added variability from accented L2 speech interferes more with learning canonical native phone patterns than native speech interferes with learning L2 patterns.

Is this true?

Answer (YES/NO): NO